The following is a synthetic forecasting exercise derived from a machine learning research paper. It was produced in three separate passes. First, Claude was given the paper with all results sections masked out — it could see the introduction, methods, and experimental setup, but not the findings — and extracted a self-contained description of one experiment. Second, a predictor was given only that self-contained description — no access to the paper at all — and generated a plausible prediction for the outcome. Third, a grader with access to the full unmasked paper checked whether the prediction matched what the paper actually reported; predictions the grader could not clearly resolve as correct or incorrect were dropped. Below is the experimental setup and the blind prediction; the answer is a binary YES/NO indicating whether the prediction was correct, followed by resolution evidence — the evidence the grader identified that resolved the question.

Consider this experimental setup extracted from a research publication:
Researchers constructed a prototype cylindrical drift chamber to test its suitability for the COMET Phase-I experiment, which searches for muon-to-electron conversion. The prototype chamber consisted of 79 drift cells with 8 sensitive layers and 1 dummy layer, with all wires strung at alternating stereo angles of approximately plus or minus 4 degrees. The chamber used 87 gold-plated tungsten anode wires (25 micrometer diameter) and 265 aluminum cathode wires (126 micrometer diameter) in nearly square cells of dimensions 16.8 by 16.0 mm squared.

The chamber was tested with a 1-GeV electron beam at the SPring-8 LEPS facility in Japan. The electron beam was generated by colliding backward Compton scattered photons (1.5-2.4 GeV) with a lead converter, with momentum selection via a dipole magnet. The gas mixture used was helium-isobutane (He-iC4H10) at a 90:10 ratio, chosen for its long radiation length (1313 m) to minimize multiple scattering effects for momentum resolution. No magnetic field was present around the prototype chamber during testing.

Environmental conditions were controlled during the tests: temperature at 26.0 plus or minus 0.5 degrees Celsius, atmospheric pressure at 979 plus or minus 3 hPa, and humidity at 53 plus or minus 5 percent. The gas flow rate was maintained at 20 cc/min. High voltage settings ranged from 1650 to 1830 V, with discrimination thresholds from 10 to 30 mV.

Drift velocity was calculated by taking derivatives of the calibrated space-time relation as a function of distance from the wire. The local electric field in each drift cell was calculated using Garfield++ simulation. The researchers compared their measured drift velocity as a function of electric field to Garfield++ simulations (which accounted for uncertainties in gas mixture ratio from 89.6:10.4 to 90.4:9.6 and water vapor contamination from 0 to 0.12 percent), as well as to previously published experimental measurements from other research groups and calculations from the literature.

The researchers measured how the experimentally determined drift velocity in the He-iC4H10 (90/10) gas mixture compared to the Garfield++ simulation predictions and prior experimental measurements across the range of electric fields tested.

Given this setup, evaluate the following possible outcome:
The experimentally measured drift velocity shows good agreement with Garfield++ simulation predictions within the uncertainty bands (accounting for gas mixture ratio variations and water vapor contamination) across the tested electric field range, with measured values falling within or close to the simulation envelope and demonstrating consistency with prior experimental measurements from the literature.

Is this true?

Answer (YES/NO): YES